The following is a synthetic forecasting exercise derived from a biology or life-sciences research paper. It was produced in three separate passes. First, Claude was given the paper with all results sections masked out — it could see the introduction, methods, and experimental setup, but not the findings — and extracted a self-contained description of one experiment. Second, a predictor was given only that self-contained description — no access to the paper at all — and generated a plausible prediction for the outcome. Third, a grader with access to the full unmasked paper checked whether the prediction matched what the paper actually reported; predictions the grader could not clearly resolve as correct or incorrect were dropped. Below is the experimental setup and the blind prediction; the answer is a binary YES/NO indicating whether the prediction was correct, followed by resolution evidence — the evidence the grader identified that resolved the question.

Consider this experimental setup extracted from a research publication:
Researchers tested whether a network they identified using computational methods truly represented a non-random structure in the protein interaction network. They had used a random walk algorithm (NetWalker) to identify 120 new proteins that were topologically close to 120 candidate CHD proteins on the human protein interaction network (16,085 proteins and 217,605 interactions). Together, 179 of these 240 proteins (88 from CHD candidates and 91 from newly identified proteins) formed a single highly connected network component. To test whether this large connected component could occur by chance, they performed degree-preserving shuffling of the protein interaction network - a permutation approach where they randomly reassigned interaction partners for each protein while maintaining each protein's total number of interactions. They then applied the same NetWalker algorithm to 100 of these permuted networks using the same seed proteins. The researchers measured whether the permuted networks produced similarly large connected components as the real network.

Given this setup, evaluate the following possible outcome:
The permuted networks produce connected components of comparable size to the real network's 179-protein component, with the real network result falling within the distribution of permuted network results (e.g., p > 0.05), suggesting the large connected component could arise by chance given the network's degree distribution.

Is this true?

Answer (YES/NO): NO